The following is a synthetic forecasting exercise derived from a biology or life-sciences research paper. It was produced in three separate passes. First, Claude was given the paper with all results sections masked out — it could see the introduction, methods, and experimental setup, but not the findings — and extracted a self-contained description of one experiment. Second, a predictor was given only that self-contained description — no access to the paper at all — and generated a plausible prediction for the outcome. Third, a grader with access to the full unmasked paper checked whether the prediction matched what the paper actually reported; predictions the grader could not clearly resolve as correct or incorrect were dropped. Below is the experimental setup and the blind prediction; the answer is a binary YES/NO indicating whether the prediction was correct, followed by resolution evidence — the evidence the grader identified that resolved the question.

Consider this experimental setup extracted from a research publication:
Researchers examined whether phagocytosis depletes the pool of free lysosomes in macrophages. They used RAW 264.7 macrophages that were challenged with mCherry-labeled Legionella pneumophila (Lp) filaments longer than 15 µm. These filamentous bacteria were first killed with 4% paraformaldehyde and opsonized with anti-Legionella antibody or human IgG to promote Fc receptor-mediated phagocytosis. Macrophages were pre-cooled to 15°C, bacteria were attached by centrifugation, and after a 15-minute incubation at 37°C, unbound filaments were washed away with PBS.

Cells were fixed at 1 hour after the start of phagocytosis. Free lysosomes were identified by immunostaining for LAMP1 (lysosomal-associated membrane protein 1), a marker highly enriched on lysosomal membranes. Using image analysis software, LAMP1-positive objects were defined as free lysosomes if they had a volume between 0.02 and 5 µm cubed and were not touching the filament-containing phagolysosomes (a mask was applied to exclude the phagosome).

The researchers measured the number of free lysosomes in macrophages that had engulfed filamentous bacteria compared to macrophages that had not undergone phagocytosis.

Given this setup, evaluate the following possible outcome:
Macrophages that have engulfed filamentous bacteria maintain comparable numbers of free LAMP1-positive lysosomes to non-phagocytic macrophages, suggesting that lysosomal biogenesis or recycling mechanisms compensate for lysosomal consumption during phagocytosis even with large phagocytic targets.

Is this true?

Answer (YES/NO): NO